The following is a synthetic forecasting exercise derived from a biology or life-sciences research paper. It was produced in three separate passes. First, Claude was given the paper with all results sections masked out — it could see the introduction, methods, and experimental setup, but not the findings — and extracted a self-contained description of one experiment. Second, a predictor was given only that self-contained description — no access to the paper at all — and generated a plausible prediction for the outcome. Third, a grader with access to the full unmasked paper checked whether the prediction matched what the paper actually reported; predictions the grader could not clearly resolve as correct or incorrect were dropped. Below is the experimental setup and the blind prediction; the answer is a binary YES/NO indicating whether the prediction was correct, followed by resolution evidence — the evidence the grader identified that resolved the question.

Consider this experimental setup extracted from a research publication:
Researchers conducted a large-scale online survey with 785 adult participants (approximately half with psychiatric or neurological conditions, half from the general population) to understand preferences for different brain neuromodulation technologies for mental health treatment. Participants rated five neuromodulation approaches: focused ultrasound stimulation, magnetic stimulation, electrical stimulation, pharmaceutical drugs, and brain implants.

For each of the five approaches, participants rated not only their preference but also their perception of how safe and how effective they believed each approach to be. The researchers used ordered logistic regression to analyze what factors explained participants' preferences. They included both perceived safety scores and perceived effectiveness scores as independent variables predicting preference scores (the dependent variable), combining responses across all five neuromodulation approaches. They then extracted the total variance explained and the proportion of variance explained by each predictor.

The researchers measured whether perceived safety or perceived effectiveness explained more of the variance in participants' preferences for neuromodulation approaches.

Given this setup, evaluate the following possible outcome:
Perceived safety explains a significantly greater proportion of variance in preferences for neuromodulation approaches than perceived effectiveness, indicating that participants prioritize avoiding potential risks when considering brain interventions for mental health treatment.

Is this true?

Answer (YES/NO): YES